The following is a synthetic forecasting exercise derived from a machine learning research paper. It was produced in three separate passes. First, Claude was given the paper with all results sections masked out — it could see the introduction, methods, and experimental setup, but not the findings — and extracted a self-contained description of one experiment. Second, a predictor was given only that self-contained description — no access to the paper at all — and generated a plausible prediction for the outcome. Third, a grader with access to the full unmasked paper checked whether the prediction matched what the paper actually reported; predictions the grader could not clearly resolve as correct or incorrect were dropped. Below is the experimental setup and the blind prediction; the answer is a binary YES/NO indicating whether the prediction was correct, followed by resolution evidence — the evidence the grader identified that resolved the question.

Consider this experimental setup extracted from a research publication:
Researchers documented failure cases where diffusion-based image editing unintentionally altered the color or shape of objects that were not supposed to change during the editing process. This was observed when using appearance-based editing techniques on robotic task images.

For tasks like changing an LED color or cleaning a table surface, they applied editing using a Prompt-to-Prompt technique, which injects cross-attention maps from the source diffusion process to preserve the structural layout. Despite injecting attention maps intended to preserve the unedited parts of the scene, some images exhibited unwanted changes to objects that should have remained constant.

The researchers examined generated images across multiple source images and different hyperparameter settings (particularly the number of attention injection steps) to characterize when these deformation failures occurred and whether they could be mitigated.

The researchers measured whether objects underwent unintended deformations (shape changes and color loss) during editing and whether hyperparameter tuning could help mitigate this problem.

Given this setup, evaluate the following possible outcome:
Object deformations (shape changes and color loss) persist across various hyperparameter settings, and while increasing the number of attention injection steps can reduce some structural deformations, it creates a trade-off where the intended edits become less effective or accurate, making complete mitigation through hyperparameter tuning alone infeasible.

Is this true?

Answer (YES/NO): NO